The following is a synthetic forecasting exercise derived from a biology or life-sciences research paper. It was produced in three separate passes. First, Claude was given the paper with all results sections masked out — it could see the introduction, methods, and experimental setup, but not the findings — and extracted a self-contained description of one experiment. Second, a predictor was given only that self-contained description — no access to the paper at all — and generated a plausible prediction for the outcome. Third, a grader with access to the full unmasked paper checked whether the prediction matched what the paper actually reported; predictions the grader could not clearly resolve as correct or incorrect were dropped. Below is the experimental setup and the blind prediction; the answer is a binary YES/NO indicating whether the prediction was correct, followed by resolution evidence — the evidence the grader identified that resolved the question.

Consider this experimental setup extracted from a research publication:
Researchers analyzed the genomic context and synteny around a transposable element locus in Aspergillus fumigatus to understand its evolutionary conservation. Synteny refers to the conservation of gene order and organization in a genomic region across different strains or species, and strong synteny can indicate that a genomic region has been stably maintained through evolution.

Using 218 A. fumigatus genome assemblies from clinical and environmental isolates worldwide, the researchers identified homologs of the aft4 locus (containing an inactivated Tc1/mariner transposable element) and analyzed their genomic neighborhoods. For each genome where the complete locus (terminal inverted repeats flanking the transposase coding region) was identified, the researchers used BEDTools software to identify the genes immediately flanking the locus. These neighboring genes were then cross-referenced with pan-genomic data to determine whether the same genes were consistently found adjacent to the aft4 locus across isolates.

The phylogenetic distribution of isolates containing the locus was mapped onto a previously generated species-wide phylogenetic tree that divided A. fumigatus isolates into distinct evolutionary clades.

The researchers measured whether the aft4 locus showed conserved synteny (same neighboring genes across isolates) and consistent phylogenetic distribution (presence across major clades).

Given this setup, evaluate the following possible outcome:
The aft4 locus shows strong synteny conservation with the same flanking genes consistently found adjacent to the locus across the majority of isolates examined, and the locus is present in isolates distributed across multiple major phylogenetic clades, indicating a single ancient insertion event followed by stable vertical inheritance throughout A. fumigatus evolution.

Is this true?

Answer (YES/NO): YES